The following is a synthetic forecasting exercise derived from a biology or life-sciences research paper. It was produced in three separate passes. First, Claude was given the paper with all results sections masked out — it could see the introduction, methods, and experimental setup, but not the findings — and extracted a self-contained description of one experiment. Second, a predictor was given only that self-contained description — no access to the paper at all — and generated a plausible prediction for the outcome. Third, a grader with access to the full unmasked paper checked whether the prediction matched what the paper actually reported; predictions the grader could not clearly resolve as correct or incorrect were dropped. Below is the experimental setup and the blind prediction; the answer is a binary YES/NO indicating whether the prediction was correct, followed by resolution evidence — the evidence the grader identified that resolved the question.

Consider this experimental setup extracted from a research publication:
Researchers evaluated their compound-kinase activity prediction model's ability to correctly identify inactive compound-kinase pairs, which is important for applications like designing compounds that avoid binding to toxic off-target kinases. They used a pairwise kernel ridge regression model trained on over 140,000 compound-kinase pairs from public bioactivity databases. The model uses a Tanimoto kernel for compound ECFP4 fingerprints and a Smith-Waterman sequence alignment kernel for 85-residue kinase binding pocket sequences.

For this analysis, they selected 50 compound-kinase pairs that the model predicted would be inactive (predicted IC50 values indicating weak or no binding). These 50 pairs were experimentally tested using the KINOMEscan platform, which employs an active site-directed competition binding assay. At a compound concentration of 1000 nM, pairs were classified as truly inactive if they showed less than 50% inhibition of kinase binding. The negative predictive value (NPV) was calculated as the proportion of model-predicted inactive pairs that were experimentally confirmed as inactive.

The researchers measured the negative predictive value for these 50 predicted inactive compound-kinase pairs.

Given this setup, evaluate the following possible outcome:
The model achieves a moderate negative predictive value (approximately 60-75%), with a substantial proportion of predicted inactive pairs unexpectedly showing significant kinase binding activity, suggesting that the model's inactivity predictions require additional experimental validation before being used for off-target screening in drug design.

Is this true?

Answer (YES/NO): NO